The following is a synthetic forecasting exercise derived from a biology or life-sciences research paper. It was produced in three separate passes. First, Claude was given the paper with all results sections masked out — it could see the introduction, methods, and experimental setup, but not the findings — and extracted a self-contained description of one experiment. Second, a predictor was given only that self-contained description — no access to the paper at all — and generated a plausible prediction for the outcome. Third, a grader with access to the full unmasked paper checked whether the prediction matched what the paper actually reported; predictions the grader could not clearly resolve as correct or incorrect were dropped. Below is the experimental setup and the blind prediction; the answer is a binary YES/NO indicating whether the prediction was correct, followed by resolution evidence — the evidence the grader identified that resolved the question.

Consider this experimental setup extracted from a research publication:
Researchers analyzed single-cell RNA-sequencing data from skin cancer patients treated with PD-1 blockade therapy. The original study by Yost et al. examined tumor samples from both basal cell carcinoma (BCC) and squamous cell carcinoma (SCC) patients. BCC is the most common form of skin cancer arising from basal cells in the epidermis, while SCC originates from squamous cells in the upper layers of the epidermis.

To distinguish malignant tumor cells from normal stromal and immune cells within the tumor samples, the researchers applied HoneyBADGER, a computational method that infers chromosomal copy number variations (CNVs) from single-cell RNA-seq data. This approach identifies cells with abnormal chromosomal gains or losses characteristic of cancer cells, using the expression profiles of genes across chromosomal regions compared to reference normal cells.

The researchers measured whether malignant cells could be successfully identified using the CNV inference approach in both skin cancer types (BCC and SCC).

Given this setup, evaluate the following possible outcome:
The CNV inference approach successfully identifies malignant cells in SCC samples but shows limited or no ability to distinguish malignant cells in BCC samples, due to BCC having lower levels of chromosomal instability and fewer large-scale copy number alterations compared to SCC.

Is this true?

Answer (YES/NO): NO